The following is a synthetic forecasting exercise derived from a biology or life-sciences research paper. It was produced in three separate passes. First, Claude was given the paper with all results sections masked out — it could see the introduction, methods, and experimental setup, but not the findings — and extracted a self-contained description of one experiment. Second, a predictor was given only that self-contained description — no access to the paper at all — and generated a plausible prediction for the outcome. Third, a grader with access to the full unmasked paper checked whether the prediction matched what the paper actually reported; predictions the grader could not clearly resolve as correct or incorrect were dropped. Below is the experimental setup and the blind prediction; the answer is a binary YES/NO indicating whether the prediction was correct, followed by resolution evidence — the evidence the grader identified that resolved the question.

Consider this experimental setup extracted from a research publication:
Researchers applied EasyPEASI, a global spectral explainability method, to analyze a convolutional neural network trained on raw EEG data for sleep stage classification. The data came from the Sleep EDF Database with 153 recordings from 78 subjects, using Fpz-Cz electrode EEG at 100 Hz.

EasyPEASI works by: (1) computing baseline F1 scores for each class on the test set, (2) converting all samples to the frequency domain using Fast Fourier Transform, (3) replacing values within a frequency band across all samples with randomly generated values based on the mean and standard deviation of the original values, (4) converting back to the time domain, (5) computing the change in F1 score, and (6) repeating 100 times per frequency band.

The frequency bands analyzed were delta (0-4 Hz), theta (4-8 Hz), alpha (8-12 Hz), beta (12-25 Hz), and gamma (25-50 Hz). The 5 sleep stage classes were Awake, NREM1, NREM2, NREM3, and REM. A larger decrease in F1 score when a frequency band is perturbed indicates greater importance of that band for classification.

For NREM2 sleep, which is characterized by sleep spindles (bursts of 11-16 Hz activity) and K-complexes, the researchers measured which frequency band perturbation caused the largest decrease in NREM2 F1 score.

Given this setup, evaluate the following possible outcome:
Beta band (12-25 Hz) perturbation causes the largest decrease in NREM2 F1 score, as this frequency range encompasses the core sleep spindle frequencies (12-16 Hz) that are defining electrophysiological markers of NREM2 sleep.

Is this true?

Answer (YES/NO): NO